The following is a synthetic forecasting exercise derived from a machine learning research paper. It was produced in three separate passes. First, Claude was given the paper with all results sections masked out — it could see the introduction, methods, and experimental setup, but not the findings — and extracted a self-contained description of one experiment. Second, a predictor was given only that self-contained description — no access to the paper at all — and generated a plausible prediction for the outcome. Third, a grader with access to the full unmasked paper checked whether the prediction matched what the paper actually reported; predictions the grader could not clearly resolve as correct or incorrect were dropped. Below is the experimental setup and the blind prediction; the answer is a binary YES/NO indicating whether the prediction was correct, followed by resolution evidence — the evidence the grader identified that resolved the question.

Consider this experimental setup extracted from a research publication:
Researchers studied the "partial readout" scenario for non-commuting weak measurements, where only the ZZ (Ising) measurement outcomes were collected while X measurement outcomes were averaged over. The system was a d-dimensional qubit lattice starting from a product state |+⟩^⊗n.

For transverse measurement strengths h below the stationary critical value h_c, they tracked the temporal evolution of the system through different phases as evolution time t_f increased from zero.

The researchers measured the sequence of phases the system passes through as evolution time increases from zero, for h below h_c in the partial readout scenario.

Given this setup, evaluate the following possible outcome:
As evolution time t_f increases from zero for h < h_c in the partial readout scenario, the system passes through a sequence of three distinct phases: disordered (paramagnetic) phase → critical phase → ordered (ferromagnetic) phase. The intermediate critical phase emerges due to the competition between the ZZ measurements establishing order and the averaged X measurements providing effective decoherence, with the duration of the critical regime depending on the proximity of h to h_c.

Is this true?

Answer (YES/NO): NO